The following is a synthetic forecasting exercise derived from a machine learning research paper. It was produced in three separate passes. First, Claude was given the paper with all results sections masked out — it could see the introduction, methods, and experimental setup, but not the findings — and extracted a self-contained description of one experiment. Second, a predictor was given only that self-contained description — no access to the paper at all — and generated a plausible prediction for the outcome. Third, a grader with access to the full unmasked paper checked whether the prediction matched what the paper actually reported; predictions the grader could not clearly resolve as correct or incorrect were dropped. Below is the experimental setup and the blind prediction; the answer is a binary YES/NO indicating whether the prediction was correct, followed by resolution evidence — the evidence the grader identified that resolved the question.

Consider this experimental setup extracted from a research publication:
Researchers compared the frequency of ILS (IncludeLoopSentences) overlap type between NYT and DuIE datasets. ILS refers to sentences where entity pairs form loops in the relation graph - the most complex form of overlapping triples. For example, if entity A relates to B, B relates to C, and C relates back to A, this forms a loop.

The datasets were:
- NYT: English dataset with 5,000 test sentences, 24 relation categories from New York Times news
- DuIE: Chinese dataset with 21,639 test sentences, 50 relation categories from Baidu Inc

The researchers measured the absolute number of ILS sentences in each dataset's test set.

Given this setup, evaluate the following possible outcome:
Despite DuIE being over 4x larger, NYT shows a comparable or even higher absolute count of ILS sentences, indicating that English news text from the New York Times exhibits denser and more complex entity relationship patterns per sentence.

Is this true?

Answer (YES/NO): NO